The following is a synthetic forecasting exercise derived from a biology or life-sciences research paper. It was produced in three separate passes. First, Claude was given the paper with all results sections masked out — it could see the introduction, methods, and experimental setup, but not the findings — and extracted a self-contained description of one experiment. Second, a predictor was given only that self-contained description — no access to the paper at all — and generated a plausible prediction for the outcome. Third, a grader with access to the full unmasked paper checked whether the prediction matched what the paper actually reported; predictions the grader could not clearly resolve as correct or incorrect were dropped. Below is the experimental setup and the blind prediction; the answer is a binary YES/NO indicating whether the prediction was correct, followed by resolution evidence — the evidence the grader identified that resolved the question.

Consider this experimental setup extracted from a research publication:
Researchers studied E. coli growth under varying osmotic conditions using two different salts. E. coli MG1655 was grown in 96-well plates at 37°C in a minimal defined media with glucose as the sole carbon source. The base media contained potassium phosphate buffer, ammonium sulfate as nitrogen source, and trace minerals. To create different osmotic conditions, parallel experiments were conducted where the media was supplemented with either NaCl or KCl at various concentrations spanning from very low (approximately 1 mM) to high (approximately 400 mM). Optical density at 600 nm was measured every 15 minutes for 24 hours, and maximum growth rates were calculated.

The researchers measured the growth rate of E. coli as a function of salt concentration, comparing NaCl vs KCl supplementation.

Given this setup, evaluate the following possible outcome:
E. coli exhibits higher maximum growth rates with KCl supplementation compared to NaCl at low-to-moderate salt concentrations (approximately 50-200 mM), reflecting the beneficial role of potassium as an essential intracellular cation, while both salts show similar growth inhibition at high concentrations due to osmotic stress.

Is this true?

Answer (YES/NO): NO